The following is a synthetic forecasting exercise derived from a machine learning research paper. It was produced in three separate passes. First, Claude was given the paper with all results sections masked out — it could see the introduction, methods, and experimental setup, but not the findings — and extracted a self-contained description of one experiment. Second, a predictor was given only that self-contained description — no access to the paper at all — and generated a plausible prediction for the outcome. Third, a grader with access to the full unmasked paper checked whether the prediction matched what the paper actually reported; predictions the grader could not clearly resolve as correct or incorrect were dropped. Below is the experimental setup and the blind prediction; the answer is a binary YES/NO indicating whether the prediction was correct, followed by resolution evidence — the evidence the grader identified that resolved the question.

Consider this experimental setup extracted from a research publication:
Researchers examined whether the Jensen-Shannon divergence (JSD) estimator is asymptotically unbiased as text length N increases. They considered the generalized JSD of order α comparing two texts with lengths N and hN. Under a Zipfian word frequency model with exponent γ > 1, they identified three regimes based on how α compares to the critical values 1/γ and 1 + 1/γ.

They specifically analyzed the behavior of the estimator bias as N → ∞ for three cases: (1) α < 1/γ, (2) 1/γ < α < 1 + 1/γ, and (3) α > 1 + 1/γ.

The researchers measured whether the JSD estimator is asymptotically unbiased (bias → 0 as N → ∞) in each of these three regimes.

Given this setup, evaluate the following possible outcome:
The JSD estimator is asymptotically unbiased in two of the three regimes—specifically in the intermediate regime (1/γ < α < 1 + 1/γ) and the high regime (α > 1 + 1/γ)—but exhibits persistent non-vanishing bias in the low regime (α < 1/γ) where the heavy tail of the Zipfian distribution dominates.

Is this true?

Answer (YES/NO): YES